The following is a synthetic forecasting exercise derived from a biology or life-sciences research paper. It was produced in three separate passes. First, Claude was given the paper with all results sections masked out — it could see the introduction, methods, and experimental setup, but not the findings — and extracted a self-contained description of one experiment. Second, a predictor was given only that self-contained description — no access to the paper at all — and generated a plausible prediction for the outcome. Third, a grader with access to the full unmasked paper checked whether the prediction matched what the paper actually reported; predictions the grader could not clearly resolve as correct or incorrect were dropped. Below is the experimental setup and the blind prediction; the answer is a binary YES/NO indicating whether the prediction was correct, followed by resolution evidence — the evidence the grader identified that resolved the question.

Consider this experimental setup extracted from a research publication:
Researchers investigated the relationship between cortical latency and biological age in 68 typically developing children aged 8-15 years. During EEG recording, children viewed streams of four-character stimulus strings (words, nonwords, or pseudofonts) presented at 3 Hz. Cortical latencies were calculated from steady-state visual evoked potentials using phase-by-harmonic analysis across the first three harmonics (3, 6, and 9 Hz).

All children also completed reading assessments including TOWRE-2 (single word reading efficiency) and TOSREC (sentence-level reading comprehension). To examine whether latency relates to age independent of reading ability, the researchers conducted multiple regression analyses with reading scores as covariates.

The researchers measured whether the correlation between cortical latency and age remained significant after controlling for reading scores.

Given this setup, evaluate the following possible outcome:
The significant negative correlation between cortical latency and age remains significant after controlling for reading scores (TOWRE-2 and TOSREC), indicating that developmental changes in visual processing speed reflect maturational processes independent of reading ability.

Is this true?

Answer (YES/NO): YES